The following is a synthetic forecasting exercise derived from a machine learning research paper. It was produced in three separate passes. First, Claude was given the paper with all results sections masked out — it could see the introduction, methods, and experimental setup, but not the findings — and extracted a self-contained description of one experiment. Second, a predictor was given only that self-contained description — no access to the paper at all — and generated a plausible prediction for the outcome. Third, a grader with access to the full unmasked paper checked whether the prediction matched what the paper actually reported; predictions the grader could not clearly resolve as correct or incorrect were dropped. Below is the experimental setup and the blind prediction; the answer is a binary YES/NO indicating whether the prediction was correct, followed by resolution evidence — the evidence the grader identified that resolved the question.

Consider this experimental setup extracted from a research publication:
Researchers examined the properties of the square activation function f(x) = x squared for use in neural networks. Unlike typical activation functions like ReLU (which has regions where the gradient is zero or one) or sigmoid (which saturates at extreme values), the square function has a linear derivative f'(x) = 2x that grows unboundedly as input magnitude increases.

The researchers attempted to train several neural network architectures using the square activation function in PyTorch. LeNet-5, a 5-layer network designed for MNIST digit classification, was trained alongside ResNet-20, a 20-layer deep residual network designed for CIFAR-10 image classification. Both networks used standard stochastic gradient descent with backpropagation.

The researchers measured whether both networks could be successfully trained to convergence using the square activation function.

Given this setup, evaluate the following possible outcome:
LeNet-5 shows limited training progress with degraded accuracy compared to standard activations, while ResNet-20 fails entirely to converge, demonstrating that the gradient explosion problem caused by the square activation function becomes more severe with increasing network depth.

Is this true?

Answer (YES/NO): NO